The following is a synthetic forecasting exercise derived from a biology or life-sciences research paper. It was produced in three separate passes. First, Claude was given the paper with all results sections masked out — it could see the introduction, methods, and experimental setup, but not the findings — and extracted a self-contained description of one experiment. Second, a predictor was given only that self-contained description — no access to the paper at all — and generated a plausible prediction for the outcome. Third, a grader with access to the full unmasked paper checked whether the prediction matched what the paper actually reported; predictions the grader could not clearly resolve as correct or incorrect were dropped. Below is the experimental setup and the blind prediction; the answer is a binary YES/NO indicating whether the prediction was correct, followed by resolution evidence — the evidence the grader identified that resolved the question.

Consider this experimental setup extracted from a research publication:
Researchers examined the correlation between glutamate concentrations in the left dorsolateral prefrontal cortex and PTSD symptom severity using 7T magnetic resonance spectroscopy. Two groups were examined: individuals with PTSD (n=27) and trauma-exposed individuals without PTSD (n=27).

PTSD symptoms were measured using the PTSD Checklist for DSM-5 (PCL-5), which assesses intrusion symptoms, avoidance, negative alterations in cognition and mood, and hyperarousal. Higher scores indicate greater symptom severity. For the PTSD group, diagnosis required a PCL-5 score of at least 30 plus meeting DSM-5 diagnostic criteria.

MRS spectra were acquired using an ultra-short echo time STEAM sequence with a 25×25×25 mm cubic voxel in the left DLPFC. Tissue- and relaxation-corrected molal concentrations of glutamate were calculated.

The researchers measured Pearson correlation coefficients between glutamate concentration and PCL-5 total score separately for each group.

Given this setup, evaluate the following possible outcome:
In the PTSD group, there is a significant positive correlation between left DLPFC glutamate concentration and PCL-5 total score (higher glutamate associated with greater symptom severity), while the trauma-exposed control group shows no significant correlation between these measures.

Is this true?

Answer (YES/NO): NO